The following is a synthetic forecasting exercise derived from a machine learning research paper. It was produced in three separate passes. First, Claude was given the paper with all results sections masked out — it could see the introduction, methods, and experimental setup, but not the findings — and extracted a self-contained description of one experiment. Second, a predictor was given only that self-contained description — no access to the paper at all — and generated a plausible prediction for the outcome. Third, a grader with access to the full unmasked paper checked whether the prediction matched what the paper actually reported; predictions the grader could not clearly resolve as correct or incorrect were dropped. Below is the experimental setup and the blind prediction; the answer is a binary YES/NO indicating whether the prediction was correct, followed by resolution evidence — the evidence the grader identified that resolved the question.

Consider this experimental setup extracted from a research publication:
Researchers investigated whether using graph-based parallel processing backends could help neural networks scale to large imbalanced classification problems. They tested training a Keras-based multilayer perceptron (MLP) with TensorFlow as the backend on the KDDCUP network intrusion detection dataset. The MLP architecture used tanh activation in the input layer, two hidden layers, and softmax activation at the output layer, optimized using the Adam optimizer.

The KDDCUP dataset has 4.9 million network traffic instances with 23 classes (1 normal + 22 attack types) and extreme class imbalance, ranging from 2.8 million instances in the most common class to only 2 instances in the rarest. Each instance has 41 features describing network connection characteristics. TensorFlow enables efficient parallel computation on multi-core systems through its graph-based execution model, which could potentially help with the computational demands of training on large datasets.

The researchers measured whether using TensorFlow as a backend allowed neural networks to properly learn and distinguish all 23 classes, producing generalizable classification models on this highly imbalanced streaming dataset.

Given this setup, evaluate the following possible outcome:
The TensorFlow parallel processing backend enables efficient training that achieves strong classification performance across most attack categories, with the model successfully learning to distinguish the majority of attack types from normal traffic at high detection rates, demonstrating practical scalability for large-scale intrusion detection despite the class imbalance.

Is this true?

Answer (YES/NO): NO